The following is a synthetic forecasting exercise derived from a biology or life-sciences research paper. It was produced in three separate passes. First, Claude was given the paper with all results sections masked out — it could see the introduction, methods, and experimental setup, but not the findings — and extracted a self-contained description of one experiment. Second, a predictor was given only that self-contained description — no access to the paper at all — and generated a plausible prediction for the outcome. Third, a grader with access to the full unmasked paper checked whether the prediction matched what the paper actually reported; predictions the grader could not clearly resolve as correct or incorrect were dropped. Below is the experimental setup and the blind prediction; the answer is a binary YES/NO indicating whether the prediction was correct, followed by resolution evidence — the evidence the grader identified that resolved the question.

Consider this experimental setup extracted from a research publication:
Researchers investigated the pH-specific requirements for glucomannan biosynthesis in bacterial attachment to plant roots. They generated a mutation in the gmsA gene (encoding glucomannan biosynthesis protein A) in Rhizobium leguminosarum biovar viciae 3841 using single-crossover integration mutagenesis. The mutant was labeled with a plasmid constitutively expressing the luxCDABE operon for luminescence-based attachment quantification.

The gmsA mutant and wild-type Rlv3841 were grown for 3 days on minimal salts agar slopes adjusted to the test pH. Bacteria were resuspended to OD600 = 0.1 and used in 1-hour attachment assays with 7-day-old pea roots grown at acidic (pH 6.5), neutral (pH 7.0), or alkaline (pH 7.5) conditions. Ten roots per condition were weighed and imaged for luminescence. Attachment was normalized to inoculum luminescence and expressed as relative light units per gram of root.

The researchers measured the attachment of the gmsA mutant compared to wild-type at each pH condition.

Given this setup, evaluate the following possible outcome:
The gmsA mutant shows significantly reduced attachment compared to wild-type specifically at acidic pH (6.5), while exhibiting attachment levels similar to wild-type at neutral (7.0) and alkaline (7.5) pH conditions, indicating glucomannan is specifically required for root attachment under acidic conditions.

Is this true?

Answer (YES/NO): NO